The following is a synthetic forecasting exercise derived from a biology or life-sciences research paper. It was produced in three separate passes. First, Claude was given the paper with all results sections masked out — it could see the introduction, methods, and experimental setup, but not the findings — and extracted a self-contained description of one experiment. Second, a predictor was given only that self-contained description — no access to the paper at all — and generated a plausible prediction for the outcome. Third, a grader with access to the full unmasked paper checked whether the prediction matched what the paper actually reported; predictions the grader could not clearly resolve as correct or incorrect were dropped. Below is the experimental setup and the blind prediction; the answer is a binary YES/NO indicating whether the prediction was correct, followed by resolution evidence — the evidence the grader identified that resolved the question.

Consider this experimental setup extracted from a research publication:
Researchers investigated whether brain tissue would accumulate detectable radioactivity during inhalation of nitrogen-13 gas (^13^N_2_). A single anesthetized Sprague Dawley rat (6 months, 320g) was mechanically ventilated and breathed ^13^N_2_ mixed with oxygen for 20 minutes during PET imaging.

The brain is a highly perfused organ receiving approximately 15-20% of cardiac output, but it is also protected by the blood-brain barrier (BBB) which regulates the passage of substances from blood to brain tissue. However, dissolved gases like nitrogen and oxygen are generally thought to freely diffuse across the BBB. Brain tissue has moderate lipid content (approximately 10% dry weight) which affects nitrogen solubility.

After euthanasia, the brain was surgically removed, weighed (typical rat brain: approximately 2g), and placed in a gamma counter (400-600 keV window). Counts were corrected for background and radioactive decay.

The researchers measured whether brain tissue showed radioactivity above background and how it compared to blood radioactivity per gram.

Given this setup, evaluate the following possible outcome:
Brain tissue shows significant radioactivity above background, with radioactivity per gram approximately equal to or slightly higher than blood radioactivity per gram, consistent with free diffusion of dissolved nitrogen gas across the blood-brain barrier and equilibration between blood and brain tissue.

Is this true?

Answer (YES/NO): NO